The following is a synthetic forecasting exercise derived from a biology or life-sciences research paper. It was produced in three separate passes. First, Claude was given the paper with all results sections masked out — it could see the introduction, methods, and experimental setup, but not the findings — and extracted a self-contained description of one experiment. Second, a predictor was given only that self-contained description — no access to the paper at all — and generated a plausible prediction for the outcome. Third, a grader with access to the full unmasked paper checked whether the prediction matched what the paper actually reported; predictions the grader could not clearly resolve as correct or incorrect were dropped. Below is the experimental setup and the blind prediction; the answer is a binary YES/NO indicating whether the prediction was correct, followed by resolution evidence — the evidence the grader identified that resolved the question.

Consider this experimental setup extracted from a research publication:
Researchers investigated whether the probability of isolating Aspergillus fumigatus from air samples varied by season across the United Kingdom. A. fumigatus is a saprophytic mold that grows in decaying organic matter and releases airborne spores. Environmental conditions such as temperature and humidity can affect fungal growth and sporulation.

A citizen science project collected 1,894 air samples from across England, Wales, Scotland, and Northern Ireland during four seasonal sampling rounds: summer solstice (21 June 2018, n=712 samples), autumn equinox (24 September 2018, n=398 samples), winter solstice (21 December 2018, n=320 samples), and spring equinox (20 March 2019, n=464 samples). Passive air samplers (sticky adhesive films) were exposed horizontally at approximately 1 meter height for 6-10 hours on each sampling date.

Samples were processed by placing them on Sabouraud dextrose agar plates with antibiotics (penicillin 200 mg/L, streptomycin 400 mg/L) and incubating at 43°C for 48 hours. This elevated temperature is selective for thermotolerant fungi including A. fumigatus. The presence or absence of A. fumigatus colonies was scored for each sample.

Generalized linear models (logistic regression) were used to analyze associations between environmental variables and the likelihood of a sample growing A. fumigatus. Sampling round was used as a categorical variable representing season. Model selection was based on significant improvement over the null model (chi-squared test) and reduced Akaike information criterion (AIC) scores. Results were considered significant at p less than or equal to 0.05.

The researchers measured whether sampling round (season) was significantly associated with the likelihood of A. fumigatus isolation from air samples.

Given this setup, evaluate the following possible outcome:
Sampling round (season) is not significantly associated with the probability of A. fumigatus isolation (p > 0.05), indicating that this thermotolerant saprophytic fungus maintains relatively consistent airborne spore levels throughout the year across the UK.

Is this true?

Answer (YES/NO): NO